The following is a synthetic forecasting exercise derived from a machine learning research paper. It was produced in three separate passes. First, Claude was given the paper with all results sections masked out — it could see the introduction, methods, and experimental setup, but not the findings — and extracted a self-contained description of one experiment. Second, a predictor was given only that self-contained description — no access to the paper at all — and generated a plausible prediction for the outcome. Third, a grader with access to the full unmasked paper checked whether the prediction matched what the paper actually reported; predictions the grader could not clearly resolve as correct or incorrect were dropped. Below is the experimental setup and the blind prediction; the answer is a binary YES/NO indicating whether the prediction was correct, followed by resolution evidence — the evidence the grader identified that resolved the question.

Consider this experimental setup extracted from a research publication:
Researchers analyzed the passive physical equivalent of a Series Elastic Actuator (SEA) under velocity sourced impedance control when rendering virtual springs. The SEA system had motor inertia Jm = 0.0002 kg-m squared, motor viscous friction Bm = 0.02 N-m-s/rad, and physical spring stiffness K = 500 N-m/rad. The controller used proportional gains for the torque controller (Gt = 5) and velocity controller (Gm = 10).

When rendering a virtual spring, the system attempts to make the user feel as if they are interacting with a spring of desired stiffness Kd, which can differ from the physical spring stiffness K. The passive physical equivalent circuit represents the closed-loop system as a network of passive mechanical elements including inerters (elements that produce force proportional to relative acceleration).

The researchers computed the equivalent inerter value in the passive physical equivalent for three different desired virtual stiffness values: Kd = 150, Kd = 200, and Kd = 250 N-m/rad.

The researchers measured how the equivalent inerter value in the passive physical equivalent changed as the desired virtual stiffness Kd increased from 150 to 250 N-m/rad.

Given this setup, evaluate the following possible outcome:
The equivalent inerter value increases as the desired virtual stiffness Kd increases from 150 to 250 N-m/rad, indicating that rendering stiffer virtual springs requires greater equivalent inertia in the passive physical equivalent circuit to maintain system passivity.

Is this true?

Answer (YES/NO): NO